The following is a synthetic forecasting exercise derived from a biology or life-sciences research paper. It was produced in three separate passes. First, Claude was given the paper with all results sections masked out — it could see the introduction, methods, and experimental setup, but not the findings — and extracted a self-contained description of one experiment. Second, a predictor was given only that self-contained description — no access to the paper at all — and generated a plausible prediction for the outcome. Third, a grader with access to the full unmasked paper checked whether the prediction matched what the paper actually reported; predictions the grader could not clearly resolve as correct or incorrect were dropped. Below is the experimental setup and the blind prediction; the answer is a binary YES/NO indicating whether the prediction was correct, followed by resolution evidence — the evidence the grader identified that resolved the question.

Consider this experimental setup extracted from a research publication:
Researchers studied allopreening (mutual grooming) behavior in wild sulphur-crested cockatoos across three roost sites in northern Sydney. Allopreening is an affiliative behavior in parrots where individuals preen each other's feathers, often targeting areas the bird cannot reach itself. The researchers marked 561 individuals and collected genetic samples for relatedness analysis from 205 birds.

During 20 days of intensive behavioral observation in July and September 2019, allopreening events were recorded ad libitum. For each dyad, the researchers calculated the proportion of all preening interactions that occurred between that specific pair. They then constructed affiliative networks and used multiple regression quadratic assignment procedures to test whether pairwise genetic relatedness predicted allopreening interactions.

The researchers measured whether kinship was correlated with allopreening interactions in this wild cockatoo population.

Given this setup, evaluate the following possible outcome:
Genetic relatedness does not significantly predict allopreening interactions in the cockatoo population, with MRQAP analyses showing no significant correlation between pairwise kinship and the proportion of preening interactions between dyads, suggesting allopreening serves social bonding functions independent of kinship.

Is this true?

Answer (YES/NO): NO